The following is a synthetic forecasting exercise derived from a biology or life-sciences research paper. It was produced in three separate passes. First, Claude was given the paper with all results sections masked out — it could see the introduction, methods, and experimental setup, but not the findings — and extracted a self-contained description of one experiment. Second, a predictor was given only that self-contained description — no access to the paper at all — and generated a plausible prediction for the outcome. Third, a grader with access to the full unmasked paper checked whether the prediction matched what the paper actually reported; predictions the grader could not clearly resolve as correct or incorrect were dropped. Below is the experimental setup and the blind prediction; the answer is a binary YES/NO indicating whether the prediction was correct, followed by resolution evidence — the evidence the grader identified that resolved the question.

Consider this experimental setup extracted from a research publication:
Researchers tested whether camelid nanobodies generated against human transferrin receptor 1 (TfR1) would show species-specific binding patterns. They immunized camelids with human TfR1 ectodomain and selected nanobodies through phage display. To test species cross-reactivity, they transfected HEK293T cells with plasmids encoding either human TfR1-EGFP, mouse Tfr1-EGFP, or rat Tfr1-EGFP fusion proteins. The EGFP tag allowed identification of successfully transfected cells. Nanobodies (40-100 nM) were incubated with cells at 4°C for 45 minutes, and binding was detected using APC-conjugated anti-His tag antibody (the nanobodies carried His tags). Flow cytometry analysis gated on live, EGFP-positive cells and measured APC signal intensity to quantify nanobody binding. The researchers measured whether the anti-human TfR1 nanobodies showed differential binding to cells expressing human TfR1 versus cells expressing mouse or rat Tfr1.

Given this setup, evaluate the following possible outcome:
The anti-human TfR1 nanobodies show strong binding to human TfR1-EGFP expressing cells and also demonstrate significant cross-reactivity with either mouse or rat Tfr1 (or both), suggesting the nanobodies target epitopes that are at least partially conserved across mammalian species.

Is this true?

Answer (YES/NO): NO